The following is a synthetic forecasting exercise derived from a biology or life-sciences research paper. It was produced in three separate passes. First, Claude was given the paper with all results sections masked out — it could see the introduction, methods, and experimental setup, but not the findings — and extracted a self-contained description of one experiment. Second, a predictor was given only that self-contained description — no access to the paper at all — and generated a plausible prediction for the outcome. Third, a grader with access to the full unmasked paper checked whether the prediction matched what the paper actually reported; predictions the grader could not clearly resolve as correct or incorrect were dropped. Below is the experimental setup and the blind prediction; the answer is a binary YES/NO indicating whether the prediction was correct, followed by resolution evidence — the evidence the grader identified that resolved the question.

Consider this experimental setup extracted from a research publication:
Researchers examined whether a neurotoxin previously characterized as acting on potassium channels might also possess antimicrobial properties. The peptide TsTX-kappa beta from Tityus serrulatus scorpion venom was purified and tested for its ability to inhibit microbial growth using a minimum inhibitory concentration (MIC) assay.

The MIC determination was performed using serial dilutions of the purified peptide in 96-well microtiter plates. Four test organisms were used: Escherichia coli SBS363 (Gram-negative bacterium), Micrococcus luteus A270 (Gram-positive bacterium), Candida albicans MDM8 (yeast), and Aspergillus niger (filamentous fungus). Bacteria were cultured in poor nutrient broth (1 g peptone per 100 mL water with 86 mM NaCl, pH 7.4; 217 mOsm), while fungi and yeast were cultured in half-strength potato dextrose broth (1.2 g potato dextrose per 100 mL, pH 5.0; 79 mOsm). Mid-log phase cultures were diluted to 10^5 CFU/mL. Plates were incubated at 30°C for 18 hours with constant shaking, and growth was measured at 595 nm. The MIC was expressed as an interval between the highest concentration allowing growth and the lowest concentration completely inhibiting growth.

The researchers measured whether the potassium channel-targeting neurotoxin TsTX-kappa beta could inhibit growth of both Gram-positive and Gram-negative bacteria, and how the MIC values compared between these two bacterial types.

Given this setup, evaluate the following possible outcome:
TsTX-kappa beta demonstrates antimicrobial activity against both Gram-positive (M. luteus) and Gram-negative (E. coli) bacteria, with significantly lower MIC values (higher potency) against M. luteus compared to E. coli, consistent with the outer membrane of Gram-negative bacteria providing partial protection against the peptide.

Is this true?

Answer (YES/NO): NO